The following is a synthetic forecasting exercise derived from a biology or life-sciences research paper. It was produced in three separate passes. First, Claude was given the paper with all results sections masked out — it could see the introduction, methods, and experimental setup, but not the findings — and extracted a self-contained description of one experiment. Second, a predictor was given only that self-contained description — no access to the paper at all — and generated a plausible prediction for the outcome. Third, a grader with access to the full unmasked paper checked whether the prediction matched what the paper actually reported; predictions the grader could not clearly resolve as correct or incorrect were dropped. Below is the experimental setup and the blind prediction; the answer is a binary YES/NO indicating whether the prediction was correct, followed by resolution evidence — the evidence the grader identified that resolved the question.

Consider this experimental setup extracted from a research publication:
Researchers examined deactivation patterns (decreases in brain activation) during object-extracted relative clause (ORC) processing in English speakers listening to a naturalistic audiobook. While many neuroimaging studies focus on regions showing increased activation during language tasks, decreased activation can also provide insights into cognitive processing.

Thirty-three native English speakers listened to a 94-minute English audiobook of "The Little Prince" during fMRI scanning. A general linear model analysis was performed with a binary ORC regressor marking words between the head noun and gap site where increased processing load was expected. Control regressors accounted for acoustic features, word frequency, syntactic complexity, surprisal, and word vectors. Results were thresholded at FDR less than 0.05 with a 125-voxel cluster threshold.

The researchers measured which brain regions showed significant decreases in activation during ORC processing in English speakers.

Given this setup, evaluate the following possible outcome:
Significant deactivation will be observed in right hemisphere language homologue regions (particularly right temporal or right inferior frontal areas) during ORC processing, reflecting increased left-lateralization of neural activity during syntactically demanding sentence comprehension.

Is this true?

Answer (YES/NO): NO